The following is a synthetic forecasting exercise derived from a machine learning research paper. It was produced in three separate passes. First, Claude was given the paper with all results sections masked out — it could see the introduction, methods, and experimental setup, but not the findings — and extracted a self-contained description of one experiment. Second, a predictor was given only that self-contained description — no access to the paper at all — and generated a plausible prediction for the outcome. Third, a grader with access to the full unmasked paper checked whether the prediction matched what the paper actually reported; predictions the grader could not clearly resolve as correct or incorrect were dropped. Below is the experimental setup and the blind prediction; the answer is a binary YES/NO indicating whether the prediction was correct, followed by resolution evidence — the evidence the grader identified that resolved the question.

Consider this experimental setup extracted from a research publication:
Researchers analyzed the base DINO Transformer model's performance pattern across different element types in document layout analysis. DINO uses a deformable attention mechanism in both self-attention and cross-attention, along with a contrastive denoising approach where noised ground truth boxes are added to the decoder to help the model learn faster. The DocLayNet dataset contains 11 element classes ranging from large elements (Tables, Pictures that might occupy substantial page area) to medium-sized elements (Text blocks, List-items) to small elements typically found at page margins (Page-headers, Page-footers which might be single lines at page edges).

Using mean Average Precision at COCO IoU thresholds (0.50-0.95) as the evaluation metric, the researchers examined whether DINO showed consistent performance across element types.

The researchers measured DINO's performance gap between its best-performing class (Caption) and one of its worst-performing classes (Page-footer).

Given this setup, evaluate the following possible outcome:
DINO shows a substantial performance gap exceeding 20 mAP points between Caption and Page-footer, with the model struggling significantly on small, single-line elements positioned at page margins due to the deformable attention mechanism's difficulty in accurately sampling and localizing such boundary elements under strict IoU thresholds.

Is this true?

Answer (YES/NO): YES